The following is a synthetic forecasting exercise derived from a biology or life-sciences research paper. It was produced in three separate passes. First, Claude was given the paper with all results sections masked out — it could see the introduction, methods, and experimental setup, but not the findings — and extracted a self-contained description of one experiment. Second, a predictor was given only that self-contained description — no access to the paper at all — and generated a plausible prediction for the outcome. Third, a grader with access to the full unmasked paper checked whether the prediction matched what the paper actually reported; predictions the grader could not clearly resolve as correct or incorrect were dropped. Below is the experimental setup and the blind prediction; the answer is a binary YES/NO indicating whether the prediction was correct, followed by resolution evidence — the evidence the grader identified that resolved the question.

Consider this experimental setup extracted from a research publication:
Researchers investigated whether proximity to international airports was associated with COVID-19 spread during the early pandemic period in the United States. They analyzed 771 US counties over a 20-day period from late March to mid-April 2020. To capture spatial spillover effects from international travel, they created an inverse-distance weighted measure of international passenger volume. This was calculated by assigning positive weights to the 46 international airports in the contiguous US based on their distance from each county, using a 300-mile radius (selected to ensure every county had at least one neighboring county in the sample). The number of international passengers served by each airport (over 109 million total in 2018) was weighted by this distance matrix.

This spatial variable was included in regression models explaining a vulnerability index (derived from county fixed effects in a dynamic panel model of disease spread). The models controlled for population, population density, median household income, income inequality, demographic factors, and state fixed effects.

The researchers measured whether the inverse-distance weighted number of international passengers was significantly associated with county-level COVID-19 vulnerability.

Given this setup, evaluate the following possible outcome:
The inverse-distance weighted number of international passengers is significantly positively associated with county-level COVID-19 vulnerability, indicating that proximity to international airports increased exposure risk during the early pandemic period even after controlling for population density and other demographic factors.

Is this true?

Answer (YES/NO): YES